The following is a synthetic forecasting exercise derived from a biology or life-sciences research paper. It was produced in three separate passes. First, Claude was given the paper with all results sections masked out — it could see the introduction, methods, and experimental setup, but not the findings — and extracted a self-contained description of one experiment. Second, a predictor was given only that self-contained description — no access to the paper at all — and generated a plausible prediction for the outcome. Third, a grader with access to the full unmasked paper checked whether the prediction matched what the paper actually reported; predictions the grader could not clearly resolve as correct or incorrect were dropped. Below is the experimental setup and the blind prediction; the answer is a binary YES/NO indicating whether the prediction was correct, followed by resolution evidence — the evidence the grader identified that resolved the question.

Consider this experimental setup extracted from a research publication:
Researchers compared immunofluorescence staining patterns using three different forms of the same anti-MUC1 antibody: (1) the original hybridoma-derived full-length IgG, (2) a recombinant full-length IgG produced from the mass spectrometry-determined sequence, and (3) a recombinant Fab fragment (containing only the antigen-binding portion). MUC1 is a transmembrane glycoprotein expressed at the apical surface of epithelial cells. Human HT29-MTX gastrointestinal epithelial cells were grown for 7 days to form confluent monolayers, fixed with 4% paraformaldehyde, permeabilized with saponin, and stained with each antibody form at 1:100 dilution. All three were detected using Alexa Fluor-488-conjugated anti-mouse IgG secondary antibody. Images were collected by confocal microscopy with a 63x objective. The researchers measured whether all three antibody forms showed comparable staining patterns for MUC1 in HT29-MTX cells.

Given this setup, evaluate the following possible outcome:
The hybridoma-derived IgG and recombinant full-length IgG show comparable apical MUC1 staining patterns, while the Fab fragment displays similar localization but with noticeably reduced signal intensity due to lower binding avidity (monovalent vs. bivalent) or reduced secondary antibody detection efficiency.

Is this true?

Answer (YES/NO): YES